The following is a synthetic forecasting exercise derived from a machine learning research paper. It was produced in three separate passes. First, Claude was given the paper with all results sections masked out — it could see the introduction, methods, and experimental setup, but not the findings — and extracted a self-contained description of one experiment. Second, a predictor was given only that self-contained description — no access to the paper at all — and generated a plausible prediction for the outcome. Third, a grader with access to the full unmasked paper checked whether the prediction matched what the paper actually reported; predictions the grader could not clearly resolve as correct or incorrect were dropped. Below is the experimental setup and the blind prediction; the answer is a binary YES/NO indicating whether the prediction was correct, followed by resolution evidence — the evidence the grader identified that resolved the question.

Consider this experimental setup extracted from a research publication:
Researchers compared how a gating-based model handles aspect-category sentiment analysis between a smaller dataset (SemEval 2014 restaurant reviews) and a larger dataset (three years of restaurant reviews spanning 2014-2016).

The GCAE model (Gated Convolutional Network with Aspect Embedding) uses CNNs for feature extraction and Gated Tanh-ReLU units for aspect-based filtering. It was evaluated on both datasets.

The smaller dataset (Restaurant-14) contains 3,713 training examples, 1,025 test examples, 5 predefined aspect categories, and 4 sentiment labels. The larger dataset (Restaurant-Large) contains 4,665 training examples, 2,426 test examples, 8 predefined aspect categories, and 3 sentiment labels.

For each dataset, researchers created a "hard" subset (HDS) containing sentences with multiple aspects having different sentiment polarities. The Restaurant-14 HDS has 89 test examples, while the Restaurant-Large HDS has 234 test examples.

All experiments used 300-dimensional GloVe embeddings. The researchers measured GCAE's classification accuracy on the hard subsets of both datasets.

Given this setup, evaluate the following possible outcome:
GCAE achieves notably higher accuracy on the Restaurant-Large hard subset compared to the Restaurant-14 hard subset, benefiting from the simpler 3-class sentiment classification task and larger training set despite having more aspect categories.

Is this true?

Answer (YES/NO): YES